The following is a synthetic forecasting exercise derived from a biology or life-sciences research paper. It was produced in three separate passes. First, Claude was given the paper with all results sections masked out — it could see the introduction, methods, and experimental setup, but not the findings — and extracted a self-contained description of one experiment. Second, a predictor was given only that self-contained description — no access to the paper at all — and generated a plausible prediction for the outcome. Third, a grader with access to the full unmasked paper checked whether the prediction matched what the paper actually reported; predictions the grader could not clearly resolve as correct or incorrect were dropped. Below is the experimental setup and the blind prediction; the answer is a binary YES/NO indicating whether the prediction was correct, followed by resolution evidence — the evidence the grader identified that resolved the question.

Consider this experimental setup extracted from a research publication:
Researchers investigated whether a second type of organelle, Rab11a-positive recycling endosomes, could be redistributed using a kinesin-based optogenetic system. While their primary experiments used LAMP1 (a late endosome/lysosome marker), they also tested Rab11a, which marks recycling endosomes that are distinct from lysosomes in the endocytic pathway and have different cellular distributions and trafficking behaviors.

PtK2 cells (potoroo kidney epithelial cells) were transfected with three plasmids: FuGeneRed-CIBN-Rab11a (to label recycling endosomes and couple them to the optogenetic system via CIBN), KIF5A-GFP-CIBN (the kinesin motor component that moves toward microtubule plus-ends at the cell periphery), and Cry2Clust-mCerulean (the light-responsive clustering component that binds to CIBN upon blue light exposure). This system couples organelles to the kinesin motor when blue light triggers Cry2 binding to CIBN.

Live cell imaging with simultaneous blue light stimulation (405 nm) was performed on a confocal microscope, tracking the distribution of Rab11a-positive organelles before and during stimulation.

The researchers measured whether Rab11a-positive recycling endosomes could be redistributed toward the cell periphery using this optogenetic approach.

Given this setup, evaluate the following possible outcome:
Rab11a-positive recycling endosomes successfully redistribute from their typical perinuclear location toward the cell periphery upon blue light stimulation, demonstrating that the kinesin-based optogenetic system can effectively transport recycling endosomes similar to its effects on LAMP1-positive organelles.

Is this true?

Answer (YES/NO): YES